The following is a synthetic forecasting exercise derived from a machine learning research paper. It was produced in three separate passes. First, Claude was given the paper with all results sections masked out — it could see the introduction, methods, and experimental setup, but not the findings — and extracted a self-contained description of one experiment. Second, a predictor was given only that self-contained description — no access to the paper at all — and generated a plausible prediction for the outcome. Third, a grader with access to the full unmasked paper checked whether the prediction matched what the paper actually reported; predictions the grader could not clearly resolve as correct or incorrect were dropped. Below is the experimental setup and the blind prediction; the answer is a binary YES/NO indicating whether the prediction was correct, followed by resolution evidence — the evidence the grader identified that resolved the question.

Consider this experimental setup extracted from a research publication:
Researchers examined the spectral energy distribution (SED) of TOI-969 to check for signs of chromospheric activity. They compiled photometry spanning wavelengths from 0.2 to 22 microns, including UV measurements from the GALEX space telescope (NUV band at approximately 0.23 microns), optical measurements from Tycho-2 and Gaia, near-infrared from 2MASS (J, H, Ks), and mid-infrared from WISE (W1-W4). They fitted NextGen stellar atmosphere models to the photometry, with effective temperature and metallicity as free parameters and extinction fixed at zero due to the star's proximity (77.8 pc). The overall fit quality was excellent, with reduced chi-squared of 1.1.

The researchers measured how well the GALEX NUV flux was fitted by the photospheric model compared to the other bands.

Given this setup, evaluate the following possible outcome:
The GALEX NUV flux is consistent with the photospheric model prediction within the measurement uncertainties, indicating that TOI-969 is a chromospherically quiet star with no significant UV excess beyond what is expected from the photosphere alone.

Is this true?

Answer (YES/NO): NO